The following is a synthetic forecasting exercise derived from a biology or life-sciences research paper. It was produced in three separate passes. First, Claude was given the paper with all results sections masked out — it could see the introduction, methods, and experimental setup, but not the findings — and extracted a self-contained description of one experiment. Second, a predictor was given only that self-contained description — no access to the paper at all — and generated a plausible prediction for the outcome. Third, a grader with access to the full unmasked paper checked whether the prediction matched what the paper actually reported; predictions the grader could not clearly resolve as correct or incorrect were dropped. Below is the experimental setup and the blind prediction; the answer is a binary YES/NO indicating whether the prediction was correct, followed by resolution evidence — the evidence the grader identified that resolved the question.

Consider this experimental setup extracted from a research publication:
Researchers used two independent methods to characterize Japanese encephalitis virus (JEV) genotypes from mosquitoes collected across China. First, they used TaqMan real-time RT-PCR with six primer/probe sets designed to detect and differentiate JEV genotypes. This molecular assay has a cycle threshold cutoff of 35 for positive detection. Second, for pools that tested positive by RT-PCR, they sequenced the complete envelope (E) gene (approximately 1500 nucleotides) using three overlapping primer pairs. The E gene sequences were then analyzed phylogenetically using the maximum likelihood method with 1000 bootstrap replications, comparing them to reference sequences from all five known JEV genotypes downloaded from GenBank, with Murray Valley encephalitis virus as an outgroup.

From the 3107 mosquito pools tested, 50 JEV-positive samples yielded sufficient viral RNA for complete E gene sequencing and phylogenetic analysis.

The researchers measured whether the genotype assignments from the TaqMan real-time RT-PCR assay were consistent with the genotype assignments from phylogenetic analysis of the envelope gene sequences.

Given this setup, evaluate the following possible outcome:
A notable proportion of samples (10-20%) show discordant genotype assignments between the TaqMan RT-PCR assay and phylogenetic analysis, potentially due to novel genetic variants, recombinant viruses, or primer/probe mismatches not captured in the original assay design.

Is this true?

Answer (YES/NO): NO